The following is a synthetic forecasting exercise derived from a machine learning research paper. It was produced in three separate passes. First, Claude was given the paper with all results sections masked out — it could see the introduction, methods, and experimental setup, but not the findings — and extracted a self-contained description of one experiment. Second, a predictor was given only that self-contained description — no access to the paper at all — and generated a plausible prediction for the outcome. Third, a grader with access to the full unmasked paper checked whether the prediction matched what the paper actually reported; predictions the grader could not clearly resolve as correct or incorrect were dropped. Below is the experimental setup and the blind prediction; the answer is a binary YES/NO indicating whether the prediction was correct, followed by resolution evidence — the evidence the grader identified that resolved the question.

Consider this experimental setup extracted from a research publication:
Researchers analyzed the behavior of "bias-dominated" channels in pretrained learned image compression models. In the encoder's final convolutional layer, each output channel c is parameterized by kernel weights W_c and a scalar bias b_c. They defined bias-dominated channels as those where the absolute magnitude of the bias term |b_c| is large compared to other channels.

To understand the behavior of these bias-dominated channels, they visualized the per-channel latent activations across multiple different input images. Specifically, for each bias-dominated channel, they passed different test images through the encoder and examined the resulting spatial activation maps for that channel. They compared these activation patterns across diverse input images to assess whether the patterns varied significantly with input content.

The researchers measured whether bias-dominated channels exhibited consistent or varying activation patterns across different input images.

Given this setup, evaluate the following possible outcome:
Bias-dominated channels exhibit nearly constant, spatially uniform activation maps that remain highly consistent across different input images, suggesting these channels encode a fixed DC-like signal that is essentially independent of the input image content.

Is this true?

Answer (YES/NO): YES